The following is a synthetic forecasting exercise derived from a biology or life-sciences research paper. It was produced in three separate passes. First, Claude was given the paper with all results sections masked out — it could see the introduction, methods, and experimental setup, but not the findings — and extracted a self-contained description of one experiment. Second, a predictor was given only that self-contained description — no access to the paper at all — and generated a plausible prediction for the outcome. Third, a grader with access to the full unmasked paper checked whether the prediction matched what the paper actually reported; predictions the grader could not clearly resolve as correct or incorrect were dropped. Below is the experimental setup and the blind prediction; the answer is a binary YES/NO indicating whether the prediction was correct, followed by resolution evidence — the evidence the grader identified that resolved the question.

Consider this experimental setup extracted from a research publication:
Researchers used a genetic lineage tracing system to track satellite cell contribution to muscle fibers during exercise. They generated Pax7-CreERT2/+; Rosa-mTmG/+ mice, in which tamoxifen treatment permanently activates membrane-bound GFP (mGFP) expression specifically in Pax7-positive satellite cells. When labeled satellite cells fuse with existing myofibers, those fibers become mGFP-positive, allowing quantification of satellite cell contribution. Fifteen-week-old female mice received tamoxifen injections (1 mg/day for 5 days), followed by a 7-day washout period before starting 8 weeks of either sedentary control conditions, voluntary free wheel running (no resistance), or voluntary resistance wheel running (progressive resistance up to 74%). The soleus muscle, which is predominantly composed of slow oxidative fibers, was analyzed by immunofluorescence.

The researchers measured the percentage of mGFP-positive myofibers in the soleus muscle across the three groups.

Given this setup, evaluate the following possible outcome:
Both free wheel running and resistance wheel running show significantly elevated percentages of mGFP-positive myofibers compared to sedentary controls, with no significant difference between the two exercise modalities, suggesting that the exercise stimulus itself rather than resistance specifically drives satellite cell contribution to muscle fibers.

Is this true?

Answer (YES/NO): NO